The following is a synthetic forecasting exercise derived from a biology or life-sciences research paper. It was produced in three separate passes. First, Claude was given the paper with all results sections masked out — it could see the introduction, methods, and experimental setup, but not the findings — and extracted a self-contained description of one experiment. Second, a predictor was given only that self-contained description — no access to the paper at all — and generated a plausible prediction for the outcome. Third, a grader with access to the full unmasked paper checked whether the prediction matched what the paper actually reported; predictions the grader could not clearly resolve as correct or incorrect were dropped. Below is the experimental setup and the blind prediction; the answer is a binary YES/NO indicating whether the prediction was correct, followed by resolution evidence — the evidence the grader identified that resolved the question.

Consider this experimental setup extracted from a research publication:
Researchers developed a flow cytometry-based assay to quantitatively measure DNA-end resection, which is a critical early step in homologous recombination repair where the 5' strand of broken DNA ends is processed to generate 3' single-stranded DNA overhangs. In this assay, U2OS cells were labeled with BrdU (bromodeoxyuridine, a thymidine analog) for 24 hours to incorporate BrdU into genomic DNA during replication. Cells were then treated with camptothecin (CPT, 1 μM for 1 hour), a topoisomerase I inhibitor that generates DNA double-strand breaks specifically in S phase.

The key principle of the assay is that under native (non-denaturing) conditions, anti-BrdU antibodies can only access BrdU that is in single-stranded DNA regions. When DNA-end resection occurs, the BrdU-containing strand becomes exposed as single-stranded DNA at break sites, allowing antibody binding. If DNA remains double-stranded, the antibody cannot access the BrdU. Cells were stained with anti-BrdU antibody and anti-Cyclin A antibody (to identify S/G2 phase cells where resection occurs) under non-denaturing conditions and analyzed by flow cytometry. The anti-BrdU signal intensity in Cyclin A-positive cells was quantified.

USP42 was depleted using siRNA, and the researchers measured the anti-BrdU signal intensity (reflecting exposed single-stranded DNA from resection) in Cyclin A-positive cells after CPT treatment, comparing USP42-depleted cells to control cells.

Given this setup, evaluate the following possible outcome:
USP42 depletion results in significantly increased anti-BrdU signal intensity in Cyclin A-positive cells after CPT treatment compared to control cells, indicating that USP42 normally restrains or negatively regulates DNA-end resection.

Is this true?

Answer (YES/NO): NO